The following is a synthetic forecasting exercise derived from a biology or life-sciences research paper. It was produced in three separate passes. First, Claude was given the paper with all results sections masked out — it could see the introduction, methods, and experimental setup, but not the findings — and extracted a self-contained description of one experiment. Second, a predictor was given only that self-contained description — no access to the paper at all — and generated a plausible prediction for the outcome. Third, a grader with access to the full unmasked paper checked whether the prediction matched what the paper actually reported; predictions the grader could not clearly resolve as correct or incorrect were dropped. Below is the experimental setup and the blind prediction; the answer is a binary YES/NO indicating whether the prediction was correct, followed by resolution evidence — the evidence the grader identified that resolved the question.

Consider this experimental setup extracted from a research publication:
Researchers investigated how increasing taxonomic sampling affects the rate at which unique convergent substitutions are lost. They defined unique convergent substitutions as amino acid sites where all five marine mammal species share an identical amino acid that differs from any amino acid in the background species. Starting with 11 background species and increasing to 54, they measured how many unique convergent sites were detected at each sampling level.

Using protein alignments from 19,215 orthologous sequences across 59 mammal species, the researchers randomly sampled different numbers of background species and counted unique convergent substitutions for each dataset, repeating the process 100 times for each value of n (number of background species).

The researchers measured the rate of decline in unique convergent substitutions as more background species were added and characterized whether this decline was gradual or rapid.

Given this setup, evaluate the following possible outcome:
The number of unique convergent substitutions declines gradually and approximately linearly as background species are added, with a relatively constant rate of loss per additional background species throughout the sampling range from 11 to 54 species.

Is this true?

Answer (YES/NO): NO